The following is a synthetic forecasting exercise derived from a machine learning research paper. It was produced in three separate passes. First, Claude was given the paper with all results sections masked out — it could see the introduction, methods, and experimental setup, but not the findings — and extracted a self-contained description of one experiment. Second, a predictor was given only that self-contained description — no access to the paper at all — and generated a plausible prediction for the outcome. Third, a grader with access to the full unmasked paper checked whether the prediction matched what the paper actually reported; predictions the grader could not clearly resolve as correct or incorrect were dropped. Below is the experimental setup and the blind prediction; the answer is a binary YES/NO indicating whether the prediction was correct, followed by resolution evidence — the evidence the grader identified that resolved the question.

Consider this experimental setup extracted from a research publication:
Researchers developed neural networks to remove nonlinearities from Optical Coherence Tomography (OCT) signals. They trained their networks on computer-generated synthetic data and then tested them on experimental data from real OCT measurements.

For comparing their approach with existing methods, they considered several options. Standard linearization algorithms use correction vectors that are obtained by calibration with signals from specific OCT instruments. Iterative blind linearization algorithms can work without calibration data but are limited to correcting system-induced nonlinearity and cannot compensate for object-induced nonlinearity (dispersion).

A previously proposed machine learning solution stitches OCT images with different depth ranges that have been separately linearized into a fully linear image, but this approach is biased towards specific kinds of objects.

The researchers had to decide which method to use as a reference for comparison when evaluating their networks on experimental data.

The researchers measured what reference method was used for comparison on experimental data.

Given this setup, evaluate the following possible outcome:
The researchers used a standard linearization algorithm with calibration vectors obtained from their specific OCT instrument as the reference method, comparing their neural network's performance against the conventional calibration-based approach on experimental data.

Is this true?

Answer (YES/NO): YES